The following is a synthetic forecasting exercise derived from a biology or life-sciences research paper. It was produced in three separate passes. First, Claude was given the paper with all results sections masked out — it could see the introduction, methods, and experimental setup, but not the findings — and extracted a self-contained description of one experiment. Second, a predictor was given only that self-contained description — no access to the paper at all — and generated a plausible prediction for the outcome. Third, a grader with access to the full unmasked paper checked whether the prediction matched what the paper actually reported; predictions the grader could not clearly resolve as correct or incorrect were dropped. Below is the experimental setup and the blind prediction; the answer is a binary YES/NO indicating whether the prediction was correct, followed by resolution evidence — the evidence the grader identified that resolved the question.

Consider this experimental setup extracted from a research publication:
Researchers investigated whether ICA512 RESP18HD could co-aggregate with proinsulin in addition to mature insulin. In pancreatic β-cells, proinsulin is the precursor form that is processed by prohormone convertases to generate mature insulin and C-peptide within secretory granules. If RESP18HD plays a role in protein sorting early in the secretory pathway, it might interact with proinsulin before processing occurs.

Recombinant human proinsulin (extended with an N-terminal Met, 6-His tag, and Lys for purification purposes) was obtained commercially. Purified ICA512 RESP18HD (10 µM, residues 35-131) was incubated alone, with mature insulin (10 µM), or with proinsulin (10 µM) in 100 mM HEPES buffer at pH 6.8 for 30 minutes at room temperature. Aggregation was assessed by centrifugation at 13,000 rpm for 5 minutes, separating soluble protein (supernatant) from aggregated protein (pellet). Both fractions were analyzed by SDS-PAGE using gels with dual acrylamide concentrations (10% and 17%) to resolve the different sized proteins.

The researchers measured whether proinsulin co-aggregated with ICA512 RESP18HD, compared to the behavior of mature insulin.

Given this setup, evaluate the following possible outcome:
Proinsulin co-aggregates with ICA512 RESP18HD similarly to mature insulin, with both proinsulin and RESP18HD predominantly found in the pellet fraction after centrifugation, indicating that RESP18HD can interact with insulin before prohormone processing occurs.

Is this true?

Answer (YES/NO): YES